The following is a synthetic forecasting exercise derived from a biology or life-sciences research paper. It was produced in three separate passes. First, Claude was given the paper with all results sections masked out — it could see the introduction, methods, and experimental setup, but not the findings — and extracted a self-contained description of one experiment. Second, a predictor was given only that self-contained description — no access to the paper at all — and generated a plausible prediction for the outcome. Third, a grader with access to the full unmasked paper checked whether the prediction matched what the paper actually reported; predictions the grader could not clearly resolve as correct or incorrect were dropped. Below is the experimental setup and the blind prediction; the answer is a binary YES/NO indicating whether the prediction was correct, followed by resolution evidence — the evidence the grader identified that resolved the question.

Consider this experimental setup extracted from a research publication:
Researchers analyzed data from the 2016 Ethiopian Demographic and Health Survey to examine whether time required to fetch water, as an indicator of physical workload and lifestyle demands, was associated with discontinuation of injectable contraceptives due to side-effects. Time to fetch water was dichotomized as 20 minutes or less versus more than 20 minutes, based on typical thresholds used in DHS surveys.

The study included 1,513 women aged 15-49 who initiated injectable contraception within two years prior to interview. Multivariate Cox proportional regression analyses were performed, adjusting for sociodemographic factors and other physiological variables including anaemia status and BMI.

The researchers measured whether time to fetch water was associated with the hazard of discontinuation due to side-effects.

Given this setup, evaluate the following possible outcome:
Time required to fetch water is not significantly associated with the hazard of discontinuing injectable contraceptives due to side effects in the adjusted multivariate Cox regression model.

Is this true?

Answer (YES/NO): YES